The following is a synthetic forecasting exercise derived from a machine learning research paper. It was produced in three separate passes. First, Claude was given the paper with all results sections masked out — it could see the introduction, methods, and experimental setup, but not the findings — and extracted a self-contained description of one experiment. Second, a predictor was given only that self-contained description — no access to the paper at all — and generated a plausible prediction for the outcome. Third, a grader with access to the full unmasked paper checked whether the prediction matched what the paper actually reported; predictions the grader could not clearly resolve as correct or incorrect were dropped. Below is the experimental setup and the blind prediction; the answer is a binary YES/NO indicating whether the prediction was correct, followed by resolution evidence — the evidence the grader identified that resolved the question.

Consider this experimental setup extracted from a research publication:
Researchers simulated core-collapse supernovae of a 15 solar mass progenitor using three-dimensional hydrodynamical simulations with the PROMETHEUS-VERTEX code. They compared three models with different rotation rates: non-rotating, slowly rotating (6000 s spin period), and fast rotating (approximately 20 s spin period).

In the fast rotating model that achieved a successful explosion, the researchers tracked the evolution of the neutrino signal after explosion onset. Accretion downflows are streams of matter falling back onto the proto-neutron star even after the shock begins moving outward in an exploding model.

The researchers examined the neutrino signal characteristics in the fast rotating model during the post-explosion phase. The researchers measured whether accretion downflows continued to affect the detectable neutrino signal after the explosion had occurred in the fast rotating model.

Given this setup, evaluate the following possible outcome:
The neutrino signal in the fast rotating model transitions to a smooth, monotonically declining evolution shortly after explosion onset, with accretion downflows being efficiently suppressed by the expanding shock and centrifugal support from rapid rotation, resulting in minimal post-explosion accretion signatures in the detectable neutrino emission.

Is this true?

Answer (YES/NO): NO